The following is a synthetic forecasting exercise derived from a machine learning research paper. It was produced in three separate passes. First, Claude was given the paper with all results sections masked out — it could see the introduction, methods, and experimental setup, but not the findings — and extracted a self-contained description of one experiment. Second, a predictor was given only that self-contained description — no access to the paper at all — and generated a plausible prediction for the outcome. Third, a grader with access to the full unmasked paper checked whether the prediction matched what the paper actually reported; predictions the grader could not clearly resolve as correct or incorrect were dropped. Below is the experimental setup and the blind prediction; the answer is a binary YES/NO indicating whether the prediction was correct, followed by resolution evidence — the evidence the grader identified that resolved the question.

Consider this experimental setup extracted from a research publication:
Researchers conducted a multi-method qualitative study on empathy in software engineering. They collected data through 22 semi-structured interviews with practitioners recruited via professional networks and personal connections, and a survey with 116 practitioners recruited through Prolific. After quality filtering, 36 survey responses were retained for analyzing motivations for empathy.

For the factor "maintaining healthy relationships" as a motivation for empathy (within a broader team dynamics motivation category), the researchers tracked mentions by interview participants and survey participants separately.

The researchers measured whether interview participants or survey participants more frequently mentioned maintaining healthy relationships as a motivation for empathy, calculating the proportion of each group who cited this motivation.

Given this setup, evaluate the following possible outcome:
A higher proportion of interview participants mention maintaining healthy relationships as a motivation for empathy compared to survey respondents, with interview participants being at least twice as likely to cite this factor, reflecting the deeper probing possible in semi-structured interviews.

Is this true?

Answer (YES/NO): NO